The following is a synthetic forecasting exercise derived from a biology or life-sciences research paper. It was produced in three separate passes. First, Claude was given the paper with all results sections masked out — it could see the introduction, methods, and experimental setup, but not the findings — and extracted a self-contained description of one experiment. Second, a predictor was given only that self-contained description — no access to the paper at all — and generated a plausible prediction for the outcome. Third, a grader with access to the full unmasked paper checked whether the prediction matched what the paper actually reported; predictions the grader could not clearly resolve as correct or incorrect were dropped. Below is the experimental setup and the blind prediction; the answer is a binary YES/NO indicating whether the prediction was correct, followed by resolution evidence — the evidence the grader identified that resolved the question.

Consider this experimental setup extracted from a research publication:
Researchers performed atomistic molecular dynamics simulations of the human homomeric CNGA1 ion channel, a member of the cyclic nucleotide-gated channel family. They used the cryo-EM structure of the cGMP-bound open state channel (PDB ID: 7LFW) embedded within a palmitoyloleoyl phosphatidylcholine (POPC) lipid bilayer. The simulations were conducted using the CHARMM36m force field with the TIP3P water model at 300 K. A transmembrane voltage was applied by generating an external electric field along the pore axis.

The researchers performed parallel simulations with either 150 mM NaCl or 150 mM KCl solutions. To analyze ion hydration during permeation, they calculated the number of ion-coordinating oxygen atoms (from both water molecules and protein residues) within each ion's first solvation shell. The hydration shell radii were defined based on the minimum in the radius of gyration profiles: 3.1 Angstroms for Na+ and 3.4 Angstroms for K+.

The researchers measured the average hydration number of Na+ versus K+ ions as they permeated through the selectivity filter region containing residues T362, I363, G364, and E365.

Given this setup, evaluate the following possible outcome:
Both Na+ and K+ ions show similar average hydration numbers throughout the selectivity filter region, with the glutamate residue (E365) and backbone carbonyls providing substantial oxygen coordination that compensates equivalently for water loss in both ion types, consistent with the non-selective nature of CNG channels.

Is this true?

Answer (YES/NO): YES